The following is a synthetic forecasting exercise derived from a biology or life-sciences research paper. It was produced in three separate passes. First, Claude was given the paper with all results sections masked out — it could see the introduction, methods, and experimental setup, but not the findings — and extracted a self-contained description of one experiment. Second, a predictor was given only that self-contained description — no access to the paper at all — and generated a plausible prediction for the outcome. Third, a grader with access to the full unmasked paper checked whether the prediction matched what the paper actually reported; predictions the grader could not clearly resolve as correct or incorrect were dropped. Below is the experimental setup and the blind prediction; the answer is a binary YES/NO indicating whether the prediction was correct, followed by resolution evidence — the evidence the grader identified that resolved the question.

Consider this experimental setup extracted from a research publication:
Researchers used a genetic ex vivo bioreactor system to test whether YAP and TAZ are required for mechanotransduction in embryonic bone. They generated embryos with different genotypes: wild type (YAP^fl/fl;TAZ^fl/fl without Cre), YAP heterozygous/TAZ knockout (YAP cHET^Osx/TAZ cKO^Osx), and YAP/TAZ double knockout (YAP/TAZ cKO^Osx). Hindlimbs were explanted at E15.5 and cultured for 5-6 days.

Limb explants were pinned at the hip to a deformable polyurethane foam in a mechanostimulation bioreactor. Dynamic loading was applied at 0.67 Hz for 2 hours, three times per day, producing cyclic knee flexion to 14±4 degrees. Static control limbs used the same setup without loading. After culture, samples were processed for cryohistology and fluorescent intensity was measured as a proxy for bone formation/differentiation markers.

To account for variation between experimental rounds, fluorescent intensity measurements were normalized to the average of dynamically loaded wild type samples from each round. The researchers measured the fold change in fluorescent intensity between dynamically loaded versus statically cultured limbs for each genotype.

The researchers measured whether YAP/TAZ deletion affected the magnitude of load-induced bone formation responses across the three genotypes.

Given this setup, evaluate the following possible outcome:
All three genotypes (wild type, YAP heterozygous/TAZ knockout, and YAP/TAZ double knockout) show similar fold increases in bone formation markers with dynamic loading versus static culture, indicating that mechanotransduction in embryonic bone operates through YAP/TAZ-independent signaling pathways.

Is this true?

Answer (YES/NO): NO